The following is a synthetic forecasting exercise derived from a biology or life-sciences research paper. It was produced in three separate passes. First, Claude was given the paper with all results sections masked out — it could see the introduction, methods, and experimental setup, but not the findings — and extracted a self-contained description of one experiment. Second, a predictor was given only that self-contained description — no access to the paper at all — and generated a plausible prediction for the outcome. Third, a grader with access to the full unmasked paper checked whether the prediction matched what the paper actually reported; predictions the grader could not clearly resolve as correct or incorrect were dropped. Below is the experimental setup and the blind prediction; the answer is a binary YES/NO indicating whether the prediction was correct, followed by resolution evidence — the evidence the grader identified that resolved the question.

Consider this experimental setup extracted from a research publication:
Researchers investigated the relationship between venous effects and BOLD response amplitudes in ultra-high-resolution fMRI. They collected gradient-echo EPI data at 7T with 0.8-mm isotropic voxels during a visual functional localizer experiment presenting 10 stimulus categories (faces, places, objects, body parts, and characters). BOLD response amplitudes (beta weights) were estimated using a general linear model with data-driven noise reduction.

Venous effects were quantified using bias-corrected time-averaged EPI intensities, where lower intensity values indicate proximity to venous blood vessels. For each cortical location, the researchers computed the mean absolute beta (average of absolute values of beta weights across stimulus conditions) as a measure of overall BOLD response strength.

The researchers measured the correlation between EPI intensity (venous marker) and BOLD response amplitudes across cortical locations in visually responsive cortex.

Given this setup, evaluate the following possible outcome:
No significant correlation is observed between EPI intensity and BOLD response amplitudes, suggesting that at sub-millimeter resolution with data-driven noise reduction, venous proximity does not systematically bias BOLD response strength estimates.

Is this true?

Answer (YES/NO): NO